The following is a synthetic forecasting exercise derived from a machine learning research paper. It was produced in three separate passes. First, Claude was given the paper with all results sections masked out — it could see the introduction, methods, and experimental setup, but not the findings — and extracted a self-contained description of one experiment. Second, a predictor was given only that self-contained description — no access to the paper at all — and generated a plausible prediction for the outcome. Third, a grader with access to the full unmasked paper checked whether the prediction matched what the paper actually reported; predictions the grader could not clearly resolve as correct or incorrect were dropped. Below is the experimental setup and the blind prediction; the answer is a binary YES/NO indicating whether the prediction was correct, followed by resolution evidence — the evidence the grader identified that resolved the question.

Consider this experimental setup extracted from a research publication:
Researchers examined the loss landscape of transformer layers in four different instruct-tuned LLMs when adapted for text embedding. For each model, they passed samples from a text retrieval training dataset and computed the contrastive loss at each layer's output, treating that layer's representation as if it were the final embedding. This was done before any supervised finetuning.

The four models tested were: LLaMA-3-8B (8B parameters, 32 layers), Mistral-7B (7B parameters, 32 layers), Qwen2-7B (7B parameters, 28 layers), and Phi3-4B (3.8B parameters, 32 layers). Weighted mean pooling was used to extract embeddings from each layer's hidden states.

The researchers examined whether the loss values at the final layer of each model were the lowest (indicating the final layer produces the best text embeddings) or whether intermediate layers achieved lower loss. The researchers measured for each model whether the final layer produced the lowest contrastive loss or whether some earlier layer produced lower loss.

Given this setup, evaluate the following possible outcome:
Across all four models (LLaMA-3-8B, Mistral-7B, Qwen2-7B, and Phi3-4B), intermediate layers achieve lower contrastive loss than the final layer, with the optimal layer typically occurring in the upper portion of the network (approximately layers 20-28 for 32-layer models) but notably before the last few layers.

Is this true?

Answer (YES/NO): YES